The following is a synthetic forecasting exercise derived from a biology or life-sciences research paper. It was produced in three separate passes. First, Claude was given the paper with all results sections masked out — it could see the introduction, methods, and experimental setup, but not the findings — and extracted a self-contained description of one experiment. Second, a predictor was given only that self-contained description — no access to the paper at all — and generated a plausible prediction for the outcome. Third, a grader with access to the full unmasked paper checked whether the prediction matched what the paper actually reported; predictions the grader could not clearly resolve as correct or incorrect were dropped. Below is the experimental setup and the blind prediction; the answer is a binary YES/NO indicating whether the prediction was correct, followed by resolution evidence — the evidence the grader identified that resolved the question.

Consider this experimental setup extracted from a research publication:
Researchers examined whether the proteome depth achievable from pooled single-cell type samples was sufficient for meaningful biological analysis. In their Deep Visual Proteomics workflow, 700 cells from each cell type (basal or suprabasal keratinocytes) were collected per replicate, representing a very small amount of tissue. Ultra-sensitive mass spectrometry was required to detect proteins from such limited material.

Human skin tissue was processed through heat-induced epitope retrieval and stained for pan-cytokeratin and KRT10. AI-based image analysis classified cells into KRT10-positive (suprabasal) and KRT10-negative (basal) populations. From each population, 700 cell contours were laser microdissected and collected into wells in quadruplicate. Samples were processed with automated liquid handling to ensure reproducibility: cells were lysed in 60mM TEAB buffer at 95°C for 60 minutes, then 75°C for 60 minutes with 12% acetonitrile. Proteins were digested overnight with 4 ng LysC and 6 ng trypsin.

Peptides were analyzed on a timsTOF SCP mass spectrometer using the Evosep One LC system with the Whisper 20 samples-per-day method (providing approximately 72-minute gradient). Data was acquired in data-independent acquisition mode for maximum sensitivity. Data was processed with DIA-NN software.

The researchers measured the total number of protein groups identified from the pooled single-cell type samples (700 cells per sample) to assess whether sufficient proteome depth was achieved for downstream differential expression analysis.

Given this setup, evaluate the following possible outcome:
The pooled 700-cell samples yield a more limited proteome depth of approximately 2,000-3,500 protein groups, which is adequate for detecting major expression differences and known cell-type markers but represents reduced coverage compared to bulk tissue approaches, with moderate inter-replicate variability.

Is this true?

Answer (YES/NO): NO